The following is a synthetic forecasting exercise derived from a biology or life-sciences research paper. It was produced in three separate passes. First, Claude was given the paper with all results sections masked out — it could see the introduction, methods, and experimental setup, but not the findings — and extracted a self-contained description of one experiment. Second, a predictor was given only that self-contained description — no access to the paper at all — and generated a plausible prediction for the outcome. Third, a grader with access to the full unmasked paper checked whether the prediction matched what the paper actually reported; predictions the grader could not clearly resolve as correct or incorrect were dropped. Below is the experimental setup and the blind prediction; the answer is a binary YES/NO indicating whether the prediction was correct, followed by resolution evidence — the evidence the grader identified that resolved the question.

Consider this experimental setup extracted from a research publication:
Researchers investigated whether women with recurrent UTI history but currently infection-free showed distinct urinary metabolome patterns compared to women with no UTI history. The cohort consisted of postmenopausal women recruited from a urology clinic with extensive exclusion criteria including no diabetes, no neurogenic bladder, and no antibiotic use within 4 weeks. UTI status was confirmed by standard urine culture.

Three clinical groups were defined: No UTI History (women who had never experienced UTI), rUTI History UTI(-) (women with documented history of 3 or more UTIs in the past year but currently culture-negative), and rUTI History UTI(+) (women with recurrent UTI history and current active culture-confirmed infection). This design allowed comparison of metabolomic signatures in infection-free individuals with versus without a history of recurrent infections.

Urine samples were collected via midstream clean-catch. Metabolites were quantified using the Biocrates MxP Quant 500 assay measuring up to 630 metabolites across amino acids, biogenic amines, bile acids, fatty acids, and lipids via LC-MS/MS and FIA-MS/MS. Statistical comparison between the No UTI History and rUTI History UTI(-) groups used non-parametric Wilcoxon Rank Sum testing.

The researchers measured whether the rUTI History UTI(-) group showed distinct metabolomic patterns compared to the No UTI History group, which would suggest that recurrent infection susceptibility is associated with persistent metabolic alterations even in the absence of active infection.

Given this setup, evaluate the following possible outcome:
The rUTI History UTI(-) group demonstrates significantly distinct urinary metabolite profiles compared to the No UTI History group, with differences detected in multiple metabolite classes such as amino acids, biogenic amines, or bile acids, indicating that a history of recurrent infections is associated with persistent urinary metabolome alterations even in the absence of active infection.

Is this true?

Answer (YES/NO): NO